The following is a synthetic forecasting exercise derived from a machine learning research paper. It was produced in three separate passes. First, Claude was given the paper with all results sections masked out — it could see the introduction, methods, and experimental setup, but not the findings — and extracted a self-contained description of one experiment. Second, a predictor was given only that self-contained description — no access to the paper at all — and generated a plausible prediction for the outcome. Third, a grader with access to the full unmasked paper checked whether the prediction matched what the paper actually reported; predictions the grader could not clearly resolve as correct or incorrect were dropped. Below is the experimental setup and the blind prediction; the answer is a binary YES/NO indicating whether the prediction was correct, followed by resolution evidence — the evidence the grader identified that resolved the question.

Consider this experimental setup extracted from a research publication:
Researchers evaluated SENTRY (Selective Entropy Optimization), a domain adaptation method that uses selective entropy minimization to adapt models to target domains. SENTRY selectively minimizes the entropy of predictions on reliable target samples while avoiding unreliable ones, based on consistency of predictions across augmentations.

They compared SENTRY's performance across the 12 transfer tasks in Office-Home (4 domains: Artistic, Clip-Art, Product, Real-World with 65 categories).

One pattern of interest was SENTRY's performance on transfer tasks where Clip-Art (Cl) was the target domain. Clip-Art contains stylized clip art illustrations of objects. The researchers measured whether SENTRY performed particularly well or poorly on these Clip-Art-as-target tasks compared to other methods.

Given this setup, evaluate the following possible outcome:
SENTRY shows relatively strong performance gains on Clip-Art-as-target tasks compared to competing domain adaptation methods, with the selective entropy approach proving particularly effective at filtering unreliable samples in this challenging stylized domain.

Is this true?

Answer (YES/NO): YES